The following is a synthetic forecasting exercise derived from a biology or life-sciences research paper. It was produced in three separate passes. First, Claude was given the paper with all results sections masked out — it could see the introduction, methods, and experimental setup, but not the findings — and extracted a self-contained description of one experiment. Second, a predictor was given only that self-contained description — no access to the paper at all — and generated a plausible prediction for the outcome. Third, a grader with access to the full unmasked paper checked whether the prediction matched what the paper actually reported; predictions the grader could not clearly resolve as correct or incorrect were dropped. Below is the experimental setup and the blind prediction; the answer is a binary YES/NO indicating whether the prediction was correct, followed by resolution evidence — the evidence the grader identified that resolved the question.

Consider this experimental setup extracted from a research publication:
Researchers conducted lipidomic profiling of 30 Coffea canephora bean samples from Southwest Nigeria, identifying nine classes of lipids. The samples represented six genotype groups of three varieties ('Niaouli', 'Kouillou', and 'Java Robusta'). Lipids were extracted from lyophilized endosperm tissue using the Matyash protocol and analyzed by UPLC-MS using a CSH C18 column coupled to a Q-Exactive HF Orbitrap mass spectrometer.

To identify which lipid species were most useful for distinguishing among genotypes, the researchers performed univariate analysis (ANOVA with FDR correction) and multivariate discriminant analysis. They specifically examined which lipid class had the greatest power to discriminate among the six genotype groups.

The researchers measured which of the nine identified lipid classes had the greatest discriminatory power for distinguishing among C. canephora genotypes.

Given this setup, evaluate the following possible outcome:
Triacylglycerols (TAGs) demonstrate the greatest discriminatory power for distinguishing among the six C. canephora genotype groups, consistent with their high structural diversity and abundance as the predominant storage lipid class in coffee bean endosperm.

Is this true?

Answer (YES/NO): NO